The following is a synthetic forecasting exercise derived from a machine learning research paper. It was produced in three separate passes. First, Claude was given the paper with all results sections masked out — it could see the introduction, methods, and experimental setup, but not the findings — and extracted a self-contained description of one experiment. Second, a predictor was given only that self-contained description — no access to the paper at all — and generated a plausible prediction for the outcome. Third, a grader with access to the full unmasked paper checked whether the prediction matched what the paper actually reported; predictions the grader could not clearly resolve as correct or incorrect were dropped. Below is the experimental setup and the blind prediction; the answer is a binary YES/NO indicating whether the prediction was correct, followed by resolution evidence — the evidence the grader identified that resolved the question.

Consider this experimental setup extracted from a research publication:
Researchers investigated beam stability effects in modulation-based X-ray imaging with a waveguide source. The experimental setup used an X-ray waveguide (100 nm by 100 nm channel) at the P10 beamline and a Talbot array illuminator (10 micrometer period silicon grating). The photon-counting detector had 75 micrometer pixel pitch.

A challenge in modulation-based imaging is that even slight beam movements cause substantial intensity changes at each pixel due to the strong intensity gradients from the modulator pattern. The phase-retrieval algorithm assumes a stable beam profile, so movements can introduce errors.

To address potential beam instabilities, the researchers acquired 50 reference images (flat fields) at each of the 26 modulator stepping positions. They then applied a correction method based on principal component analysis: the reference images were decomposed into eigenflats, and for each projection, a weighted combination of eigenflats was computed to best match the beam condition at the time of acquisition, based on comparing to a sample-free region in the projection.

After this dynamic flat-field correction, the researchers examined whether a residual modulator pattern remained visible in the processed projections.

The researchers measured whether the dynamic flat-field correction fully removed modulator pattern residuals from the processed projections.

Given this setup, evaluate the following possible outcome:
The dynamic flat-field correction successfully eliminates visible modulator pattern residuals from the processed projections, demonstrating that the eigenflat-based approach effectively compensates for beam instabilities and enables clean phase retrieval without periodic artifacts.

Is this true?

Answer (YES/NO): NO